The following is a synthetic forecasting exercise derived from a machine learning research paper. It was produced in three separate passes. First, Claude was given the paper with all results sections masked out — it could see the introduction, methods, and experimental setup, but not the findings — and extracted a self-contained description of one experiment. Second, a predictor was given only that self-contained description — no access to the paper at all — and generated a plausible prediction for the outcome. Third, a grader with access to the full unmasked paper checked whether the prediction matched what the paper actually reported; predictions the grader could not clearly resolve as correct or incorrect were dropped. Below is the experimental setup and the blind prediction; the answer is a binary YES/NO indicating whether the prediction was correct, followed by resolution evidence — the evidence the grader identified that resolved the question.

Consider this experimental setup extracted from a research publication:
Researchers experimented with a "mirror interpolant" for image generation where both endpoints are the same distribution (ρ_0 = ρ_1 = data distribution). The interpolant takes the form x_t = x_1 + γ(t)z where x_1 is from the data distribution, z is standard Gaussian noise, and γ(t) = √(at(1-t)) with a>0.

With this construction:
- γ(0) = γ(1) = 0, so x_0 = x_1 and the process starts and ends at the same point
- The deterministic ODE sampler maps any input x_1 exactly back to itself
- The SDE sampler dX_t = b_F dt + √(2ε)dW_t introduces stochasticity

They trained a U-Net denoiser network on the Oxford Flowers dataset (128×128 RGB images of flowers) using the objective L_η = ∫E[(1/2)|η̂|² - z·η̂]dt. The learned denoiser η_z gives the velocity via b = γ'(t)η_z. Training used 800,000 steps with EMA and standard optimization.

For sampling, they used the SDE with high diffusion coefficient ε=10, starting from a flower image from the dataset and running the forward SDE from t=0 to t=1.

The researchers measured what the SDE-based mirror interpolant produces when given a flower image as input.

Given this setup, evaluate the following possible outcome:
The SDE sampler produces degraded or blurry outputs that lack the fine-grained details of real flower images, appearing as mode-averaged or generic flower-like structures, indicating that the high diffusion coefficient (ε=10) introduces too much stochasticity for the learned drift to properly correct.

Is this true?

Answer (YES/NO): NO